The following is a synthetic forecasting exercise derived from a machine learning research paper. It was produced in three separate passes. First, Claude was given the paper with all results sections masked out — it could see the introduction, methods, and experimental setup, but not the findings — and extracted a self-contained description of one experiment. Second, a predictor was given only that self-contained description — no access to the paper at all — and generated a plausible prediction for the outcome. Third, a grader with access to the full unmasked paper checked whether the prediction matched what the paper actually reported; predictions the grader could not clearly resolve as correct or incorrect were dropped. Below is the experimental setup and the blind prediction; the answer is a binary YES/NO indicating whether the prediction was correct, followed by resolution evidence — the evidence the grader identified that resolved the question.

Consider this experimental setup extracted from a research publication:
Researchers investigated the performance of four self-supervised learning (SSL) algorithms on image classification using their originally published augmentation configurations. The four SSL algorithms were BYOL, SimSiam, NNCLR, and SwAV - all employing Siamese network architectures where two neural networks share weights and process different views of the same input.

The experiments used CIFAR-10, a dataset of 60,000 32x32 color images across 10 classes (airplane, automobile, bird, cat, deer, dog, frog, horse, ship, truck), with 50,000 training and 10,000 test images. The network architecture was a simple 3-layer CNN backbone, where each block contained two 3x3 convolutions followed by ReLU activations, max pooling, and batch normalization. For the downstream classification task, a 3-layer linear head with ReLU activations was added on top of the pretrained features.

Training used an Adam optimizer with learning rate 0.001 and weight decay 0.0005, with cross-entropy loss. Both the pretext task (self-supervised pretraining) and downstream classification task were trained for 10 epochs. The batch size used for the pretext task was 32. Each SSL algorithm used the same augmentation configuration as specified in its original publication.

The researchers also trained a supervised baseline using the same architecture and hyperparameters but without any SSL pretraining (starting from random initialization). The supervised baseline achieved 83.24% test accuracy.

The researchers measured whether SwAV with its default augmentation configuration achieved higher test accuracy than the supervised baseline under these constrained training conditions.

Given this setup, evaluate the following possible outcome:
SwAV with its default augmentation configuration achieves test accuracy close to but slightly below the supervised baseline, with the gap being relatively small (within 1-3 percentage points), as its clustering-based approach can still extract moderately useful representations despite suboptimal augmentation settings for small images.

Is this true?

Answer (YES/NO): YES